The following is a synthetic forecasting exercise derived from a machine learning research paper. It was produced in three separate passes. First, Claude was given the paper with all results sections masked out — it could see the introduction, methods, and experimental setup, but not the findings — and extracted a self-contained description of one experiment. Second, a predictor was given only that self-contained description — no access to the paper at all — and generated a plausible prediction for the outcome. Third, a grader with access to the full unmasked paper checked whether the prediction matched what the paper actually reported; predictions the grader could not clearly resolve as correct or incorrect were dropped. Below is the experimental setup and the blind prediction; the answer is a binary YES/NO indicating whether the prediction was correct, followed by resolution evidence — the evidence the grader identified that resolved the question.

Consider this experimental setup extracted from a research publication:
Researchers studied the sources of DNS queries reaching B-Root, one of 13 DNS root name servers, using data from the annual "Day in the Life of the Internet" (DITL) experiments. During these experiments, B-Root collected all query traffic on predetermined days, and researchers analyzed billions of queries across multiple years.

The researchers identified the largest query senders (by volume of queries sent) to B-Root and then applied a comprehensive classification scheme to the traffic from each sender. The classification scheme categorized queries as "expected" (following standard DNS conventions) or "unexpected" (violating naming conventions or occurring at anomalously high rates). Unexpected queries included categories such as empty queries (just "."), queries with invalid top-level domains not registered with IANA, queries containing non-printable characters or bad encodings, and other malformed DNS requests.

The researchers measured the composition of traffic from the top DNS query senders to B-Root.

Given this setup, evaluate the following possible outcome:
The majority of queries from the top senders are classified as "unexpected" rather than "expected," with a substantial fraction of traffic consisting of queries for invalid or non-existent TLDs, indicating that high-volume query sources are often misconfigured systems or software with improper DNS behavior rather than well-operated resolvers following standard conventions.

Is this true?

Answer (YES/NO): YES